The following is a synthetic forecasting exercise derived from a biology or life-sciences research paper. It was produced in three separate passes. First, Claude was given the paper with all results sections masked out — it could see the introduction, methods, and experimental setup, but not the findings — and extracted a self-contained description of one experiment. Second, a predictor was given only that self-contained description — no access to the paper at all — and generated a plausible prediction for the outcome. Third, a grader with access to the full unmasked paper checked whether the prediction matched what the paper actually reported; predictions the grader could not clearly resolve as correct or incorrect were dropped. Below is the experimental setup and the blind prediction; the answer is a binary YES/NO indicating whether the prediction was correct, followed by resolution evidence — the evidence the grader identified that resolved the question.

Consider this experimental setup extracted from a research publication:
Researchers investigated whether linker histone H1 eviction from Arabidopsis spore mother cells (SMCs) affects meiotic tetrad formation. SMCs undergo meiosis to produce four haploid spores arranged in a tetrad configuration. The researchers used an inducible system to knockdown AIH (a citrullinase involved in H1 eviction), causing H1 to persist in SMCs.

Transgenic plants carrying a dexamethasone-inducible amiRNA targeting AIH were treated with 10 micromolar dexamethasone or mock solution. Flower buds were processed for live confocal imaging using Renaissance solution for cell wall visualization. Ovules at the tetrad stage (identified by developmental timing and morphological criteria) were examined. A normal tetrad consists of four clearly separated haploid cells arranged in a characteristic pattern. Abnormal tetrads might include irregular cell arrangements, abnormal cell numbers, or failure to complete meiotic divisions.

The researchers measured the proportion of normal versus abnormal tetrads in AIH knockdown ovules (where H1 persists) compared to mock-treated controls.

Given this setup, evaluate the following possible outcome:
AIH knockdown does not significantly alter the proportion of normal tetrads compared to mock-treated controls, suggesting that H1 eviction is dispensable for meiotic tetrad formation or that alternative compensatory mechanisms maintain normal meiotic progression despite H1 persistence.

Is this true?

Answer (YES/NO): YES